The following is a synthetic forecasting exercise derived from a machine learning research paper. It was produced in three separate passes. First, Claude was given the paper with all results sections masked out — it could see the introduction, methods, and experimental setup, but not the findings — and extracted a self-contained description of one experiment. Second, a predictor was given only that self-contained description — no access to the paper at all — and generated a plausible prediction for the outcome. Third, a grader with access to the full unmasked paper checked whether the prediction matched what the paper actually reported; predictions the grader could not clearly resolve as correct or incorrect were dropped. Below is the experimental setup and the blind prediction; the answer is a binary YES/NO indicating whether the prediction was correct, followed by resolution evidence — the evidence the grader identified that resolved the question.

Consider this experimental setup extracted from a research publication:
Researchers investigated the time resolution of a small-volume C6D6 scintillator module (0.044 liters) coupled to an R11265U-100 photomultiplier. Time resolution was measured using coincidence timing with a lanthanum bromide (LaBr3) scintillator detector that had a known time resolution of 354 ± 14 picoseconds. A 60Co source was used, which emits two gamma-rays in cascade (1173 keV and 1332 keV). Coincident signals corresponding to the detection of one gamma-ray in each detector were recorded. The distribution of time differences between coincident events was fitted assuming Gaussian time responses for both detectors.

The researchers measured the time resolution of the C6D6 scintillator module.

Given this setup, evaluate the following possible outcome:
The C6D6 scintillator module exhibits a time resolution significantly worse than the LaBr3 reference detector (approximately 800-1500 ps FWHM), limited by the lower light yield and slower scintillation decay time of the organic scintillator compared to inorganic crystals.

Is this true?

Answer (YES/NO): NO